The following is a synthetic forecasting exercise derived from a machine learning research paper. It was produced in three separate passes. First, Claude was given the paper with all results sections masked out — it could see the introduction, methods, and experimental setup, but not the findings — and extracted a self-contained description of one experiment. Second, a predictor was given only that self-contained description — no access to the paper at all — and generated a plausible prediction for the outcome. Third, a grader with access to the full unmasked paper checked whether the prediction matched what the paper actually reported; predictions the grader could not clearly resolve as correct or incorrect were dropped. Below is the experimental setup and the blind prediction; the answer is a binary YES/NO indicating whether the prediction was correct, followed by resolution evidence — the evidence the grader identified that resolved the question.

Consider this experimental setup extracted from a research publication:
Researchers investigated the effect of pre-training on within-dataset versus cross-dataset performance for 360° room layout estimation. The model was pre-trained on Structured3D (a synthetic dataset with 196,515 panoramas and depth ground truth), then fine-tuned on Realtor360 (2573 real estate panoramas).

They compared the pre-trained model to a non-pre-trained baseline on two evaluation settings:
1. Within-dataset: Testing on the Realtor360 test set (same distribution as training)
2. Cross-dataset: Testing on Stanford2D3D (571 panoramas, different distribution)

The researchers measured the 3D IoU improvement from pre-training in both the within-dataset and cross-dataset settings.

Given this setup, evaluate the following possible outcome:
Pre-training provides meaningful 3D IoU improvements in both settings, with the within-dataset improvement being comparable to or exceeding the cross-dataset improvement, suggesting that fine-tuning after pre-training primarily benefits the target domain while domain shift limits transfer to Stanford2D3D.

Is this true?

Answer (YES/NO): YES